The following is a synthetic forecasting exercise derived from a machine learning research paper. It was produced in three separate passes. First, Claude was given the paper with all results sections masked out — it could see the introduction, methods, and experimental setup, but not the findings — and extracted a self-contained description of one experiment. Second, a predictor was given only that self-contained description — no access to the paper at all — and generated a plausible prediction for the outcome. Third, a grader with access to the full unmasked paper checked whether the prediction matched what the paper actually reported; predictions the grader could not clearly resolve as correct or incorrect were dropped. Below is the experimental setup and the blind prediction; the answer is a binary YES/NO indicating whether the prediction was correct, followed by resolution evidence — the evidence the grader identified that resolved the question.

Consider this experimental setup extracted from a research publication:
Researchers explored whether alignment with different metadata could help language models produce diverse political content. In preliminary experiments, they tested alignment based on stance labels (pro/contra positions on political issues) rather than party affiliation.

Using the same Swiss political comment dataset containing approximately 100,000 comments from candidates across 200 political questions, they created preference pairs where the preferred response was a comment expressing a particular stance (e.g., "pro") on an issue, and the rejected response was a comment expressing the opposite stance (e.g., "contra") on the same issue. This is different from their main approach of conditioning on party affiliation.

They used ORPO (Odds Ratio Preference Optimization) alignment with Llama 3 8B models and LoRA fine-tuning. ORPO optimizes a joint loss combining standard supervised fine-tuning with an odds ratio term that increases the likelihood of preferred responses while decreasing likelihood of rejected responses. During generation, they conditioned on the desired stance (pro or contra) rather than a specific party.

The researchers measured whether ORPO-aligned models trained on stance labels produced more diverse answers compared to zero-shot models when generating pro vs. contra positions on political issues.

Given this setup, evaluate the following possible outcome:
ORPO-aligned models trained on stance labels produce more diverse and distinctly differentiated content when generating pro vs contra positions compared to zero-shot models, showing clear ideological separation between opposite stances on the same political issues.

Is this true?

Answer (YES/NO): NO